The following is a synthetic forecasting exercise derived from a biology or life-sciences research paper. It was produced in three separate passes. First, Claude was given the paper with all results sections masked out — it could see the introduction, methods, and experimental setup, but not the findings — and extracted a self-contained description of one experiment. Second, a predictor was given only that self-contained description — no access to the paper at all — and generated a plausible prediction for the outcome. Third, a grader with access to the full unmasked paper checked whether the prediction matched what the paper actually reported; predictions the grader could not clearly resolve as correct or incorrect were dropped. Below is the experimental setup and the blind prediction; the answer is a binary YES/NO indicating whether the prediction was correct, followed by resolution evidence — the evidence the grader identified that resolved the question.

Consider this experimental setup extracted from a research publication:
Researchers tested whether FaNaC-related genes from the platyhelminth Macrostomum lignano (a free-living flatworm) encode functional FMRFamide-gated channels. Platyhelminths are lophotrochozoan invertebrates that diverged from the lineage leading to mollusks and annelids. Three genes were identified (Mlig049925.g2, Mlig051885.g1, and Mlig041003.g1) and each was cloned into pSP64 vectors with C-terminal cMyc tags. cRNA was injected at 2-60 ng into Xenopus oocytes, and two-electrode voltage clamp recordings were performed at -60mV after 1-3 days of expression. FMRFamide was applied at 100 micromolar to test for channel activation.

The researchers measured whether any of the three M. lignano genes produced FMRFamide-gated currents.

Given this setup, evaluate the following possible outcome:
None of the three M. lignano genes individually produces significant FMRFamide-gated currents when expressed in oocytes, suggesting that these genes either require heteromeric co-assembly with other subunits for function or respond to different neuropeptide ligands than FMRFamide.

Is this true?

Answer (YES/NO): NO